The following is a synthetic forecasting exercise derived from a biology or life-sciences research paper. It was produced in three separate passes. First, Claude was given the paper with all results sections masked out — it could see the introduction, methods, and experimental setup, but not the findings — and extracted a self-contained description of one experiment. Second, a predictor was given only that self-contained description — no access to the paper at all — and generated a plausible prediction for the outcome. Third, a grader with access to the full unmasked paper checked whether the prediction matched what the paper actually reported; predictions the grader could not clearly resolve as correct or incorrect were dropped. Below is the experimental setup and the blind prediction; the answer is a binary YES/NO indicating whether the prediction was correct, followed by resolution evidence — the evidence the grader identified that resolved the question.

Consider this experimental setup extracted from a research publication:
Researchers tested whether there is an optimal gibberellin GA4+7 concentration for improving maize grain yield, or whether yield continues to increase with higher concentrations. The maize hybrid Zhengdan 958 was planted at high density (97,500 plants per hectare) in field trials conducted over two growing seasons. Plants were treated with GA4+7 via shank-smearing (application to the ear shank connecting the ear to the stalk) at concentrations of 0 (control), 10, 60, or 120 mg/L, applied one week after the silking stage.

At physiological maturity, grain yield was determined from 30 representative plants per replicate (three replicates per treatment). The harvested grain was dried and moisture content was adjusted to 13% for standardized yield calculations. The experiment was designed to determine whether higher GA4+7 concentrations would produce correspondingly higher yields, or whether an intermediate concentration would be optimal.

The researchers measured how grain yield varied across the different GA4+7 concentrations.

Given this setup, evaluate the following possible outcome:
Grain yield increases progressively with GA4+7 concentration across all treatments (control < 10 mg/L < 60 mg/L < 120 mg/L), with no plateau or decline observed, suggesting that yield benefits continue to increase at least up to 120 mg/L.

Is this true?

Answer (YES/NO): NO